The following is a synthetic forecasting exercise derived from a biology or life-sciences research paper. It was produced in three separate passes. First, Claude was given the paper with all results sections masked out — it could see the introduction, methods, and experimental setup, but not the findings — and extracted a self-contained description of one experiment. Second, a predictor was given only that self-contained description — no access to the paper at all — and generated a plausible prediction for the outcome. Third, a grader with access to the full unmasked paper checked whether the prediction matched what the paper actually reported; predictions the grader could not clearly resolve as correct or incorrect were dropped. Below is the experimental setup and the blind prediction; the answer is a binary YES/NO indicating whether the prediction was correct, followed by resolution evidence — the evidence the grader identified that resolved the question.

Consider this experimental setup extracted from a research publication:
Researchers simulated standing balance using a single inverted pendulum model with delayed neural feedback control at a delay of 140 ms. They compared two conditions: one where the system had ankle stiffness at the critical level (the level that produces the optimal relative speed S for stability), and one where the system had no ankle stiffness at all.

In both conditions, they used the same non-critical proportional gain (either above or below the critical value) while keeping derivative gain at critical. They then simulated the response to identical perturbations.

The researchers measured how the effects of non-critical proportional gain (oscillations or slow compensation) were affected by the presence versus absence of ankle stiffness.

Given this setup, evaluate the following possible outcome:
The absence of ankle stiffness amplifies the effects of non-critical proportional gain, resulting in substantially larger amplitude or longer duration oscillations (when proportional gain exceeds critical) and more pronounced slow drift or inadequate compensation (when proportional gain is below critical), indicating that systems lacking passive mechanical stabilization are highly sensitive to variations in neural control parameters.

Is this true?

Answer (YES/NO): YES